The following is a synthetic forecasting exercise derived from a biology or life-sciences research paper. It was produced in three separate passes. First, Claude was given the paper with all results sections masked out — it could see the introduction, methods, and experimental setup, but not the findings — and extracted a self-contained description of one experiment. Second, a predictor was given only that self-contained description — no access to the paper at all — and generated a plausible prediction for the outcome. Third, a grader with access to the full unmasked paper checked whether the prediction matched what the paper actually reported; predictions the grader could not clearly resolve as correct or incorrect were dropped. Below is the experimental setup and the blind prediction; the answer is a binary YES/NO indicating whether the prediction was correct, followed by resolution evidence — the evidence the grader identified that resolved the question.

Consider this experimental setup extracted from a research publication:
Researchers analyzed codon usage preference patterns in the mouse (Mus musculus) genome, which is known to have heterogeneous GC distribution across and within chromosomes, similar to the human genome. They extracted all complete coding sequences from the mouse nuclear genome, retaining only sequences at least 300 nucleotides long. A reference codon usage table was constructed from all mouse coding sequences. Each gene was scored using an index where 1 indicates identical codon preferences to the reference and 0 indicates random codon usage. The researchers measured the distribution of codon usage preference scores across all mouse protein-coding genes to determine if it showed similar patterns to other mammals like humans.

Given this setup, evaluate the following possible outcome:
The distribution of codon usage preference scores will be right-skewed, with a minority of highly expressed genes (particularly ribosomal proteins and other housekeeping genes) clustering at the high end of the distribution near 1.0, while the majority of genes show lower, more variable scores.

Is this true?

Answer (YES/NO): NO